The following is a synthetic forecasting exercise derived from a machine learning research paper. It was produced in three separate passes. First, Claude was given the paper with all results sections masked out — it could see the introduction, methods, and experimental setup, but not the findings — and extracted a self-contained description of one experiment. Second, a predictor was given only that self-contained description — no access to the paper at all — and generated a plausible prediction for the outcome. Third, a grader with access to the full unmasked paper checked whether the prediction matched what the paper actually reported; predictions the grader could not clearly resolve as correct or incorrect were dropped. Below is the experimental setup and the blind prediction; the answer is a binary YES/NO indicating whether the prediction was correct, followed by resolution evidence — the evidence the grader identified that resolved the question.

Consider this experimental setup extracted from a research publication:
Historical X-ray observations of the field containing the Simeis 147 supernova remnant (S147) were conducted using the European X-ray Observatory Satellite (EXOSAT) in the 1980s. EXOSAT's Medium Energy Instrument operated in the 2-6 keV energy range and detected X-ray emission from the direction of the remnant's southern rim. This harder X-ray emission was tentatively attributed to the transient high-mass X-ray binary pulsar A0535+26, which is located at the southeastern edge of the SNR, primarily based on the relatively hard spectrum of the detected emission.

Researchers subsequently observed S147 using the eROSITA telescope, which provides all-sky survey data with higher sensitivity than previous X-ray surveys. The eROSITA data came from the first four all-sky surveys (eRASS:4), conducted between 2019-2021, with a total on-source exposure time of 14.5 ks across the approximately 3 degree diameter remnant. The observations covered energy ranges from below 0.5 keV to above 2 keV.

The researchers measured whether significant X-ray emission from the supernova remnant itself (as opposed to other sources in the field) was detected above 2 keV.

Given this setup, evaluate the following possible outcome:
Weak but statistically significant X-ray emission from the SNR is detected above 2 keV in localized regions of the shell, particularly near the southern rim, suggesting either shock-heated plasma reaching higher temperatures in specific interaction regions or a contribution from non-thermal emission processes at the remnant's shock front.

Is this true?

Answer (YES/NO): NO